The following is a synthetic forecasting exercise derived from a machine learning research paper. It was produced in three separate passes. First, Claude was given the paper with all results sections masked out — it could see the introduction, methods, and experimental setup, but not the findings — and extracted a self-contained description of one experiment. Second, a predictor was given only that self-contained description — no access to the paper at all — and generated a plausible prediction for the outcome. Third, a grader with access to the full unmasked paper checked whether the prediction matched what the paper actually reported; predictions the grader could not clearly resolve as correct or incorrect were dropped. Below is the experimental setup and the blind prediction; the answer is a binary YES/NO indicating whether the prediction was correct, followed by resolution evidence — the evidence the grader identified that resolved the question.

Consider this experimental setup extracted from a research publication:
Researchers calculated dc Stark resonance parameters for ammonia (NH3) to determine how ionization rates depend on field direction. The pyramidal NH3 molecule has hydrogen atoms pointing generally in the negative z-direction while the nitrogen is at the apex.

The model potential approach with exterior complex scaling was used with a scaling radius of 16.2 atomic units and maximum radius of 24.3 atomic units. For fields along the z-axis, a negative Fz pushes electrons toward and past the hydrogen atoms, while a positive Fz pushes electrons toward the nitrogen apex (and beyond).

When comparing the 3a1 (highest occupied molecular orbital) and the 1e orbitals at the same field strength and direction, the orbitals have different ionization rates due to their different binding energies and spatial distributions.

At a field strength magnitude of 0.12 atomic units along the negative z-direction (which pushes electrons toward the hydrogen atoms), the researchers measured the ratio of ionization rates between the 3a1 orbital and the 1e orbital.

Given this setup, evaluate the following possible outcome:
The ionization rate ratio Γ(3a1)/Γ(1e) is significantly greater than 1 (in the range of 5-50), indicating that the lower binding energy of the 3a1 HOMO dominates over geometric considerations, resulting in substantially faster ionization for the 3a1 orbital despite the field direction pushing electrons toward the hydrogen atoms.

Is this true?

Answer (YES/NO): NO